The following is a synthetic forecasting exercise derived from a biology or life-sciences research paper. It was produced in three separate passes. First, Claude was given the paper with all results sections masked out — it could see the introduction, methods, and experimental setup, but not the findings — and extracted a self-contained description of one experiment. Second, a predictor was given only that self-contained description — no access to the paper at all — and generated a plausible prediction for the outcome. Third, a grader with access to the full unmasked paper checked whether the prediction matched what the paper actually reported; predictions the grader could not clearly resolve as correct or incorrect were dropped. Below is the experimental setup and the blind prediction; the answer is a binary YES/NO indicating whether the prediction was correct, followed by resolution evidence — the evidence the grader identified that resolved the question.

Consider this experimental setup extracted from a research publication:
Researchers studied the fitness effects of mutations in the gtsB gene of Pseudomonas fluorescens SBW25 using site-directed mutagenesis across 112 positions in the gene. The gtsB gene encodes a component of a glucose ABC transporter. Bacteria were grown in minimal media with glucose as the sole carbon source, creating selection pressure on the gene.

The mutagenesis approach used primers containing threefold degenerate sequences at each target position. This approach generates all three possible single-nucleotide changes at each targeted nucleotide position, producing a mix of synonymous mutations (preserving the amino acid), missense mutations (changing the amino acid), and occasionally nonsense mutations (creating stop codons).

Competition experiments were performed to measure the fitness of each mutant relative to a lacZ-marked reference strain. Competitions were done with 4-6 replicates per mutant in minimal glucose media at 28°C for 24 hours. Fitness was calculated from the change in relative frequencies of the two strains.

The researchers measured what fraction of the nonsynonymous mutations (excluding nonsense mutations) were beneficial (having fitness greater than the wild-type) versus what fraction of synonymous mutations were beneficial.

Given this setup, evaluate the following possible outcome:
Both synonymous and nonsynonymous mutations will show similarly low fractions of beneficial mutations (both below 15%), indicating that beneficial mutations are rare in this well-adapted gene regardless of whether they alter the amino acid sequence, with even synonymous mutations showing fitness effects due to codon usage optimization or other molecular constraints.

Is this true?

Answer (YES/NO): NO